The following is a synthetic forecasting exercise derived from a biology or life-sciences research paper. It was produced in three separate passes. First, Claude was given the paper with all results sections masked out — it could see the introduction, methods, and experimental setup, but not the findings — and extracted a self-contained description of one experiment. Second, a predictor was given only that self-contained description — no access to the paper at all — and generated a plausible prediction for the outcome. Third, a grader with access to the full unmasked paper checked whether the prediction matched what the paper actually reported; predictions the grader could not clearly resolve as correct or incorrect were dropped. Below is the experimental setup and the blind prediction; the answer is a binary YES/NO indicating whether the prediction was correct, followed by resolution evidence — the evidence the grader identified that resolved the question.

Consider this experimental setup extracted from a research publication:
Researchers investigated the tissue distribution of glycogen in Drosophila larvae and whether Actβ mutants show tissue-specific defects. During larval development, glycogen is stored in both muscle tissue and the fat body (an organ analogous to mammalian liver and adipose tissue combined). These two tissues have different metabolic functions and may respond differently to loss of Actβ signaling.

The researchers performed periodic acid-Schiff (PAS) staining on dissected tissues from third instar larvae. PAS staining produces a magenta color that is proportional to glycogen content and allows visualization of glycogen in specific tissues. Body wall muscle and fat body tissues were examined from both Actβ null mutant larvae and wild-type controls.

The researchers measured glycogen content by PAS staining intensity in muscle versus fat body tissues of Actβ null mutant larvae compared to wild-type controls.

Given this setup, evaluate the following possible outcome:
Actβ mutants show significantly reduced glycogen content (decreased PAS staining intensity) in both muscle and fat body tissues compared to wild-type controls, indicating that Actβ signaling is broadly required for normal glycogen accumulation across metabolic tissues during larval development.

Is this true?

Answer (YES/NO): YES